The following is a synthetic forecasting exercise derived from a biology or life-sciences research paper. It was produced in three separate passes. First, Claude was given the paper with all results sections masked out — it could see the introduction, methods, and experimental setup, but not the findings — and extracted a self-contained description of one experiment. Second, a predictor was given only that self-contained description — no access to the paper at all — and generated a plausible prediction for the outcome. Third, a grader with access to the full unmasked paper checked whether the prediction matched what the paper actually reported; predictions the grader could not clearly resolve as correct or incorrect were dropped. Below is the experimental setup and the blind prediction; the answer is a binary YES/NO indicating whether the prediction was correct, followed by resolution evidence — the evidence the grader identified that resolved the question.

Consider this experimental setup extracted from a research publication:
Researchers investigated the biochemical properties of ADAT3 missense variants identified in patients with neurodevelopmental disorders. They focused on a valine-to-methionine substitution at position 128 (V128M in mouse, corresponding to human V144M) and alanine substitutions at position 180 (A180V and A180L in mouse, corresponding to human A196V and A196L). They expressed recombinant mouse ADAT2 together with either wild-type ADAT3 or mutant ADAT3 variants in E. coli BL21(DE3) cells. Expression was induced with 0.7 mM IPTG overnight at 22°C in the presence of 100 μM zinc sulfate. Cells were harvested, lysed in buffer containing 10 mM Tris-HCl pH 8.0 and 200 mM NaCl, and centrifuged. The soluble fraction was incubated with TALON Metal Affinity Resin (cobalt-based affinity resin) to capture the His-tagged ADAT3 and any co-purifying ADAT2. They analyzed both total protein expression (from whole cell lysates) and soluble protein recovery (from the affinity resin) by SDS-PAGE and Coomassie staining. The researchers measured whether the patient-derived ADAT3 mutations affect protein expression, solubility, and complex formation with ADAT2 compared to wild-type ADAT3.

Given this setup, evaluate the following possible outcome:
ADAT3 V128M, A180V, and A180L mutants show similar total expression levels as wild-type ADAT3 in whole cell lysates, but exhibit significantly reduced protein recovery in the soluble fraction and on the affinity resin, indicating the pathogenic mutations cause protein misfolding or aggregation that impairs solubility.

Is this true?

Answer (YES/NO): NO